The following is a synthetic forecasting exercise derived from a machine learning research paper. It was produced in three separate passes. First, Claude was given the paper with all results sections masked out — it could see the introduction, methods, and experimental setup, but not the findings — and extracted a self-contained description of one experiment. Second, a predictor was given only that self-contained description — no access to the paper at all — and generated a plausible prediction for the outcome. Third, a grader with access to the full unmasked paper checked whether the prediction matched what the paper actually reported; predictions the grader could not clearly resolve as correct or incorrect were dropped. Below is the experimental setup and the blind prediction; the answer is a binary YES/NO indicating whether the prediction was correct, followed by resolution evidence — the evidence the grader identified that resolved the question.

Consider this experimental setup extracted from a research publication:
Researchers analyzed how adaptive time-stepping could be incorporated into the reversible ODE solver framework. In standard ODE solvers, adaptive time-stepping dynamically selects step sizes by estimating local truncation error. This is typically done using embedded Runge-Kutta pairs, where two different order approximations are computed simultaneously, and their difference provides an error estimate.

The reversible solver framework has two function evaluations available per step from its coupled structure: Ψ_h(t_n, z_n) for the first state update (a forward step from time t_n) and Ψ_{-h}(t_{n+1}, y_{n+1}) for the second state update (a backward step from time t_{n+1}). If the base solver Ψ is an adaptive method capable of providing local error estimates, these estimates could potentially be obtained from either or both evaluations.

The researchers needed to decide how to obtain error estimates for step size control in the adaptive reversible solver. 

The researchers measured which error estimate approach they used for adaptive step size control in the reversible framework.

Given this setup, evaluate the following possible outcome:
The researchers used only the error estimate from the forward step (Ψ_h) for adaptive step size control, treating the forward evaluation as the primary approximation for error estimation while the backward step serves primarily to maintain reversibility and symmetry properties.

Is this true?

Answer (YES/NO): YES